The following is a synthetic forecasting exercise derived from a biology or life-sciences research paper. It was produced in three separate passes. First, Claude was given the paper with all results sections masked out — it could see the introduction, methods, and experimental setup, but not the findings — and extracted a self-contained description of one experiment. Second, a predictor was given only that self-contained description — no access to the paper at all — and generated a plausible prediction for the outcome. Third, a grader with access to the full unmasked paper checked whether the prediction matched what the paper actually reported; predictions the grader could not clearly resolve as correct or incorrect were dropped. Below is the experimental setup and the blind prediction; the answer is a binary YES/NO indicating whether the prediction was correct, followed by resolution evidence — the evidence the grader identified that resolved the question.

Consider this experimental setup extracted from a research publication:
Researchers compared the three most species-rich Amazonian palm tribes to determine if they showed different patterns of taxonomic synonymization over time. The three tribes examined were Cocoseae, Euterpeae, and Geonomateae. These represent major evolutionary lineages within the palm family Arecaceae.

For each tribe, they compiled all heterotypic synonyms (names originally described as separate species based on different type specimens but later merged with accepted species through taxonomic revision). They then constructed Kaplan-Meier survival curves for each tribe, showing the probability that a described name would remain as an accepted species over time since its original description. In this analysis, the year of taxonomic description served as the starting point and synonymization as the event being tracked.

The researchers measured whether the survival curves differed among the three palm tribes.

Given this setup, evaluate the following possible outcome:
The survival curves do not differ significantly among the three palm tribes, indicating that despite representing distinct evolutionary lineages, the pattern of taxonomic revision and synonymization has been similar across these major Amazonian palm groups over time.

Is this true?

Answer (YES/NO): NO